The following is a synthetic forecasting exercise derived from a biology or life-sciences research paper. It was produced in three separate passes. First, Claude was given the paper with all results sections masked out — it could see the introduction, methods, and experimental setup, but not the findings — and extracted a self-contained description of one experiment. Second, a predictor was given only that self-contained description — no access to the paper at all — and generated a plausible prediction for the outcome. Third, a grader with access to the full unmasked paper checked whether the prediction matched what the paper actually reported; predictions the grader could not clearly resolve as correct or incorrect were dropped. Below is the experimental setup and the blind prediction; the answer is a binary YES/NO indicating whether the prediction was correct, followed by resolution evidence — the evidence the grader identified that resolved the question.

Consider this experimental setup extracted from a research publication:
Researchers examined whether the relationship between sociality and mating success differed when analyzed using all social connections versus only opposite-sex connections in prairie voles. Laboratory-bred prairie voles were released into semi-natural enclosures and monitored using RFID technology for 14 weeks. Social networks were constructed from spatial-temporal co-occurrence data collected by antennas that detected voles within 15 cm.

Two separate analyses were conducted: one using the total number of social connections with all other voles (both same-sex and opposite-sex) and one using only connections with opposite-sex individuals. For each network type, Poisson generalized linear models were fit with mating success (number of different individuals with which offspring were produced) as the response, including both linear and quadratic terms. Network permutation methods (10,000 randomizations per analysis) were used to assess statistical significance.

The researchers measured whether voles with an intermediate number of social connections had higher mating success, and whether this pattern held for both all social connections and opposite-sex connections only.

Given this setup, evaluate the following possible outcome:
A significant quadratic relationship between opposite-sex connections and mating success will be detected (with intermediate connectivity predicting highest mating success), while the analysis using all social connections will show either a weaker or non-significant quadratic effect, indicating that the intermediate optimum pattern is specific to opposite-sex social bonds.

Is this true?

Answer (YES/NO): NO